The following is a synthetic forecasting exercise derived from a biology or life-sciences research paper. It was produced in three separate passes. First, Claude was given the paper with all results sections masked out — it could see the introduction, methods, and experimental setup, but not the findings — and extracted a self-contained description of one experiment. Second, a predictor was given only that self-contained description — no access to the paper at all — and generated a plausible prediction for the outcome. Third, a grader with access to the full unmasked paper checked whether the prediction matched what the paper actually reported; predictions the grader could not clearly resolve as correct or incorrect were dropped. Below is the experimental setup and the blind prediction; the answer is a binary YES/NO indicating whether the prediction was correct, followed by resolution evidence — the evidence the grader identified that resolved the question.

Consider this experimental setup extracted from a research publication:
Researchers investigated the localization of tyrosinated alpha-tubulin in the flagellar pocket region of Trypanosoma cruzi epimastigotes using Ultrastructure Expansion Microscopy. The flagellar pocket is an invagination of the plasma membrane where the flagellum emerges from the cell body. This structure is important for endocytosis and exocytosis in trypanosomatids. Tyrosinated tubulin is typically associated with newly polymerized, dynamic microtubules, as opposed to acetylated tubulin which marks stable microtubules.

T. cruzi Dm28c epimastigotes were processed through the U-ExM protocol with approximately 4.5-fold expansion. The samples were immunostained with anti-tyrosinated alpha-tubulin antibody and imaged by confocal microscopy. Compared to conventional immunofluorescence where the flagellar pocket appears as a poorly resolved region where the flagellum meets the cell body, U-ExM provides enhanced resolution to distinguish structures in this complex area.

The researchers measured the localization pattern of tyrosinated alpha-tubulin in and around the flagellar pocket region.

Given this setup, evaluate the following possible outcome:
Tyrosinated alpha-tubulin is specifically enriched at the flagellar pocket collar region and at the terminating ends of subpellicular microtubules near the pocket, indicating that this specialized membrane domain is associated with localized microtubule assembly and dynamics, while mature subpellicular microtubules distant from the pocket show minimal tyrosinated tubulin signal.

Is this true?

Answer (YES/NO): NO